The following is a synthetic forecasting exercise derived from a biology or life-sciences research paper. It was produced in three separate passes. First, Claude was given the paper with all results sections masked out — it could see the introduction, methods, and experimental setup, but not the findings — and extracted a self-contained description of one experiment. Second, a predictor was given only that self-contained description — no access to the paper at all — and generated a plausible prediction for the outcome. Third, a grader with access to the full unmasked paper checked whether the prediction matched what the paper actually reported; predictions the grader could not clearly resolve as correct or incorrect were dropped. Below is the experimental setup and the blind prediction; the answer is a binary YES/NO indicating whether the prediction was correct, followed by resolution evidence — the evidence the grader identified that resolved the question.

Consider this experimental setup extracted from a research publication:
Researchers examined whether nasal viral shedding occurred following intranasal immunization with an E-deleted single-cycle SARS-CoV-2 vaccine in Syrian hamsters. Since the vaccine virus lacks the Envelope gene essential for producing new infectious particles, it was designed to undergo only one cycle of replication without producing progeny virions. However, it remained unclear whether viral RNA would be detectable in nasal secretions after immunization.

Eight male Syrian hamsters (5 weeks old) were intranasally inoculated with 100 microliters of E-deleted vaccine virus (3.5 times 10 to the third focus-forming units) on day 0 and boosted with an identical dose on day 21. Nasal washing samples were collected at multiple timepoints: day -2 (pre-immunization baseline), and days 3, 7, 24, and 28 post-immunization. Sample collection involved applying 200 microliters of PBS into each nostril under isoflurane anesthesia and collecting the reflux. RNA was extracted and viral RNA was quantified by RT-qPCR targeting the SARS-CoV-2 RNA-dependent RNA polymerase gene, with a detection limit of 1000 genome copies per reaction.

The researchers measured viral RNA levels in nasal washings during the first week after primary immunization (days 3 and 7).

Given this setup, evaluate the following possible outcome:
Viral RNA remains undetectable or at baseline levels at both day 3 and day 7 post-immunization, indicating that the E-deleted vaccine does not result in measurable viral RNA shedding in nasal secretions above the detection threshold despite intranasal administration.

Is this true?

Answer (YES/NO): NO